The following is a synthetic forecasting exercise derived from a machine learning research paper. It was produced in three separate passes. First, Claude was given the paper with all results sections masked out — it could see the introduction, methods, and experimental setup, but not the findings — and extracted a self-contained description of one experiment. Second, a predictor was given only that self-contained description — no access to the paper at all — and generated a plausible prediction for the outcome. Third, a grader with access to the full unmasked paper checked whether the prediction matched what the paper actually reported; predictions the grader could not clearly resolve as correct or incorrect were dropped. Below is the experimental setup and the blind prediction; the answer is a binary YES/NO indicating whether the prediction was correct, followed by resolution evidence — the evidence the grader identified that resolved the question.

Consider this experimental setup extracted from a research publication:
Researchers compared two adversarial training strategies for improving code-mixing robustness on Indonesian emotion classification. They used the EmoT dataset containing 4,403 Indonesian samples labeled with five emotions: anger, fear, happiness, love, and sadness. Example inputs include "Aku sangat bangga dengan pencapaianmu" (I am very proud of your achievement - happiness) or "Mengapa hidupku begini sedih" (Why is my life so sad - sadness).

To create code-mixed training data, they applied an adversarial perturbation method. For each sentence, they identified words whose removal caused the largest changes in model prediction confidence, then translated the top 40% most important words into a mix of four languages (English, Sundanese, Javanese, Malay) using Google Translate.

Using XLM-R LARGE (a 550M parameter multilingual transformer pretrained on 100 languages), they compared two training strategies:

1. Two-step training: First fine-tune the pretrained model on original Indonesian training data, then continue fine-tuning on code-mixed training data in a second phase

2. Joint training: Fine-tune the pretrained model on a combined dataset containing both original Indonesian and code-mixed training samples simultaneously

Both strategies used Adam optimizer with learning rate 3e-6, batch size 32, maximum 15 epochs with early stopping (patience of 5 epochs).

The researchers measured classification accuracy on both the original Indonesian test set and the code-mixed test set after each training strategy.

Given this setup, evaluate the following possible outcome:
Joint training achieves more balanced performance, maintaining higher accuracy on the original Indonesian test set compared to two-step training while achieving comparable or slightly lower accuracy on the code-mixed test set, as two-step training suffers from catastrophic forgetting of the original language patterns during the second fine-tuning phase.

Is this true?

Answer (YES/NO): YES